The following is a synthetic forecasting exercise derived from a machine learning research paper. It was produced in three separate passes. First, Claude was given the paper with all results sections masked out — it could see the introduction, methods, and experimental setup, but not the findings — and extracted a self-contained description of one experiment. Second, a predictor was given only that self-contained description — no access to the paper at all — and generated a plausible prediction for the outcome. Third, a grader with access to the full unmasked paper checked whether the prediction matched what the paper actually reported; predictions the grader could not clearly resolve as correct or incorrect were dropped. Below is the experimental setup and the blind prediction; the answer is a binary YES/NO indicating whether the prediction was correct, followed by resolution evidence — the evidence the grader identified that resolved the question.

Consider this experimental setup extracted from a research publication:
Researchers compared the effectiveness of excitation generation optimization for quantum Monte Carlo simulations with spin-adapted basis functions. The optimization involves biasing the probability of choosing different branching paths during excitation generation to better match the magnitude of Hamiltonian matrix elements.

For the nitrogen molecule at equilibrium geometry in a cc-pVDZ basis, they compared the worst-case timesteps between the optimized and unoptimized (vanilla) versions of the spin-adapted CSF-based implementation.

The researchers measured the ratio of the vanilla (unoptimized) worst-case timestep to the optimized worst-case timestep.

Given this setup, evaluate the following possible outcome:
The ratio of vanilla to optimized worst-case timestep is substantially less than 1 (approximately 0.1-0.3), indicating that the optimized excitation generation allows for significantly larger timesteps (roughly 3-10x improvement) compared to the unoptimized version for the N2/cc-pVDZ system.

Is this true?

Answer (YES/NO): NO